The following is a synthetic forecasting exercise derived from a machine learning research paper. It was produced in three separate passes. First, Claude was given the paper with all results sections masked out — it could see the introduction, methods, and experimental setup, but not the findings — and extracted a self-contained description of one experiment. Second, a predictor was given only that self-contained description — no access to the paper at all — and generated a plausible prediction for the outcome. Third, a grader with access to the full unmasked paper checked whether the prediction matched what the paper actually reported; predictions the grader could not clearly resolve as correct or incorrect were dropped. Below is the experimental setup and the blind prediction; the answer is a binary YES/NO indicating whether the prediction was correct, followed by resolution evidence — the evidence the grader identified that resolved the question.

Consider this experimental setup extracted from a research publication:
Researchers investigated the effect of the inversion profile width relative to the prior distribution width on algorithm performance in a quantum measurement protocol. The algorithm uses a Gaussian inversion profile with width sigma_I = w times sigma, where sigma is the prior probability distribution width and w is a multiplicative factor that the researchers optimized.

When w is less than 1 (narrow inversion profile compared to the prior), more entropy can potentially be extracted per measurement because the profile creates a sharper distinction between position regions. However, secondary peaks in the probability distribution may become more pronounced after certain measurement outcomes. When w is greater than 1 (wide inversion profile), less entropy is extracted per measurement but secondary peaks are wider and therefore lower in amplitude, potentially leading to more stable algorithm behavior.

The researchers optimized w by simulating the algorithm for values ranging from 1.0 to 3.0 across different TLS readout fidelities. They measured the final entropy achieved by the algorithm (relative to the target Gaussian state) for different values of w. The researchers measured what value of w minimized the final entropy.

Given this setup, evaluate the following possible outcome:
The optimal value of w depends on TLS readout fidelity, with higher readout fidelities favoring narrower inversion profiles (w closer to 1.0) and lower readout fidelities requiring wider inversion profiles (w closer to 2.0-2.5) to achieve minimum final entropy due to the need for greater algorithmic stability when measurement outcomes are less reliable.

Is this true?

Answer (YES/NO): NO